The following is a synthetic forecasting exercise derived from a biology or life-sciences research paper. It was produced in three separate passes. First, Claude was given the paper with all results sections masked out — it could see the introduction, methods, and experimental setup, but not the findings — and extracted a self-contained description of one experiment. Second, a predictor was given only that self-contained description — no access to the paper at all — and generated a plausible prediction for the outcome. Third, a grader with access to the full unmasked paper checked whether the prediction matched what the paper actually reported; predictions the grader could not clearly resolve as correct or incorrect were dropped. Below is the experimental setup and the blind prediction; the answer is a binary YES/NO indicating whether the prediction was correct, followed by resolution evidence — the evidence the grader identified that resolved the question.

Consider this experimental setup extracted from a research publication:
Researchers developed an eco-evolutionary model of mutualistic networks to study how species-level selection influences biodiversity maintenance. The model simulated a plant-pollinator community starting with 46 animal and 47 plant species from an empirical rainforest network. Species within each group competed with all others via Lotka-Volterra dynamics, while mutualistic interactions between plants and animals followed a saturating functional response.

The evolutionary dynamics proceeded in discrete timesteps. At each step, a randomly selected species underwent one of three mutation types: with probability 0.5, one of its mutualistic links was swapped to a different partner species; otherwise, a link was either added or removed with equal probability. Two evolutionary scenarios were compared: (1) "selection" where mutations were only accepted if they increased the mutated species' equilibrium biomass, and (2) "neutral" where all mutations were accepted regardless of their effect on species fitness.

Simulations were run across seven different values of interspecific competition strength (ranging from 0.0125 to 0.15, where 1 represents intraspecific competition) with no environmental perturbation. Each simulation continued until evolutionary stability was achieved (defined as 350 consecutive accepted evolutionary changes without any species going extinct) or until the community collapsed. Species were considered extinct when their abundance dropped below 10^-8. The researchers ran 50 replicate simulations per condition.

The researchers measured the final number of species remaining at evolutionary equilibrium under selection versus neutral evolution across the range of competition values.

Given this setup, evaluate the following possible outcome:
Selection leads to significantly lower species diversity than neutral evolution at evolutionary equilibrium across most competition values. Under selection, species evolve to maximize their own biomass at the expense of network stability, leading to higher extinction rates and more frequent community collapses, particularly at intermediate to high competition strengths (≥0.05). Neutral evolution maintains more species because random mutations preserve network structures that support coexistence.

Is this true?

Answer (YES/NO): NO